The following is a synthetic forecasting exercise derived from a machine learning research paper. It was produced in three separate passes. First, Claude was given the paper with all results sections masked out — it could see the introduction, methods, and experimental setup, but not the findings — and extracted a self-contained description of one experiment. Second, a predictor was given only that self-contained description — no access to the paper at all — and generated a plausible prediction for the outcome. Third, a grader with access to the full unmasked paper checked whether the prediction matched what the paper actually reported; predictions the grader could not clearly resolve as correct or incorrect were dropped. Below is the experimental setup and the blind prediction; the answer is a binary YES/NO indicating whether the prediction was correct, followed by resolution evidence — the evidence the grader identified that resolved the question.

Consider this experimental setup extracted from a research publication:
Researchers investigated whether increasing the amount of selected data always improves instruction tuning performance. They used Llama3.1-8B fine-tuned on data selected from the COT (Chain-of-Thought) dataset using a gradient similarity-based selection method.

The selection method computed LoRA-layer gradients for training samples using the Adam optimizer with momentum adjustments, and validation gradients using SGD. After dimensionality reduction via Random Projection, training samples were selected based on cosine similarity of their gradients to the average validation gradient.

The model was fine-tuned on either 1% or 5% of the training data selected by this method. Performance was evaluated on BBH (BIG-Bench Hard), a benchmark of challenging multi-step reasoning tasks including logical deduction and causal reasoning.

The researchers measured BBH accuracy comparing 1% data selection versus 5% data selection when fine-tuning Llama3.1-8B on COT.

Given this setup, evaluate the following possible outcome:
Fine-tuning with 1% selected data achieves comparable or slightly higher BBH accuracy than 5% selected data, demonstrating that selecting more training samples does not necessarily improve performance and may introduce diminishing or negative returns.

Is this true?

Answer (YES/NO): YES